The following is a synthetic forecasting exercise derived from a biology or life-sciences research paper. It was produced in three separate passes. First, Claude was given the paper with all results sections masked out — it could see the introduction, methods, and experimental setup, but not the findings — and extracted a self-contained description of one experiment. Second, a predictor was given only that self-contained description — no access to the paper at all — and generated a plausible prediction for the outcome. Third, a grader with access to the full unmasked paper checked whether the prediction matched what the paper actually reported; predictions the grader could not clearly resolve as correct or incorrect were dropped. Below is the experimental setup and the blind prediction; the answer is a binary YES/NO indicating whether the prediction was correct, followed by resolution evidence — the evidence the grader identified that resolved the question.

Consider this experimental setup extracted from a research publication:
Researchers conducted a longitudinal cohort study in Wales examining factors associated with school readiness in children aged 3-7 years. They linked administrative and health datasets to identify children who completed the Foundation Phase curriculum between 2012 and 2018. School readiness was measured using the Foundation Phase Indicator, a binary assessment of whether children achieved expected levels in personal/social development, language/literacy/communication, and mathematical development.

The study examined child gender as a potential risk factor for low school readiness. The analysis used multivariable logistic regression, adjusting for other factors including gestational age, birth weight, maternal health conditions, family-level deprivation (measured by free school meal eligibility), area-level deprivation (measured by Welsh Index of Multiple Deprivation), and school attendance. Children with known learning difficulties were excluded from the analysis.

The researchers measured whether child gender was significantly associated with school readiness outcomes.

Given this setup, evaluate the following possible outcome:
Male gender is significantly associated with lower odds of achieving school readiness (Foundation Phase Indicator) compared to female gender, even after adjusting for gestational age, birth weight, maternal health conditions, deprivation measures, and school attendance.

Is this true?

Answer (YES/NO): YES